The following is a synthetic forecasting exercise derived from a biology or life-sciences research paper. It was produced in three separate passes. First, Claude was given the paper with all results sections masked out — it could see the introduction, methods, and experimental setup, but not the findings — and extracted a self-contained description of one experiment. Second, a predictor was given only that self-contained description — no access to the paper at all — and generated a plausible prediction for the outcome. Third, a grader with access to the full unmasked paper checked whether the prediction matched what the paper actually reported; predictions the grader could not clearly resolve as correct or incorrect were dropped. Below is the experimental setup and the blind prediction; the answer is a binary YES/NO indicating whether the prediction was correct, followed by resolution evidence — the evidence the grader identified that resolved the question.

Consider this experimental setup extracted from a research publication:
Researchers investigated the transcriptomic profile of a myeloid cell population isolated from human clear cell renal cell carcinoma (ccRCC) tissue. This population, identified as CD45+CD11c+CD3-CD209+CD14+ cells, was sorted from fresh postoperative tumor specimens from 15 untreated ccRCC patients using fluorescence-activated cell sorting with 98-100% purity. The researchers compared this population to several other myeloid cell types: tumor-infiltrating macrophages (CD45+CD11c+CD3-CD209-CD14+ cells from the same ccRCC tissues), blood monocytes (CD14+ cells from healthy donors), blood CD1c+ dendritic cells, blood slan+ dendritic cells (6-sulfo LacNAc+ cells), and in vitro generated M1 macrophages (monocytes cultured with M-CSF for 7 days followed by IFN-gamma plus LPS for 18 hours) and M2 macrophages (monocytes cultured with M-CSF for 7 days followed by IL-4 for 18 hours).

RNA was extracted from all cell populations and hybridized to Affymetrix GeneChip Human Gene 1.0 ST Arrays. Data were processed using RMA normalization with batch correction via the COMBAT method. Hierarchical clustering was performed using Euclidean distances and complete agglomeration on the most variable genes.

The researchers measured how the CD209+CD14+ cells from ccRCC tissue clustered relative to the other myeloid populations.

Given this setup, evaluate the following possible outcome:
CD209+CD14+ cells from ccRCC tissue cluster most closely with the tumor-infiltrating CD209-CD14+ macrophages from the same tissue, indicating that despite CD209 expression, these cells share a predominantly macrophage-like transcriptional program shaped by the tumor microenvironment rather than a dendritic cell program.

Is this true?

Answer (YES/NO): NO